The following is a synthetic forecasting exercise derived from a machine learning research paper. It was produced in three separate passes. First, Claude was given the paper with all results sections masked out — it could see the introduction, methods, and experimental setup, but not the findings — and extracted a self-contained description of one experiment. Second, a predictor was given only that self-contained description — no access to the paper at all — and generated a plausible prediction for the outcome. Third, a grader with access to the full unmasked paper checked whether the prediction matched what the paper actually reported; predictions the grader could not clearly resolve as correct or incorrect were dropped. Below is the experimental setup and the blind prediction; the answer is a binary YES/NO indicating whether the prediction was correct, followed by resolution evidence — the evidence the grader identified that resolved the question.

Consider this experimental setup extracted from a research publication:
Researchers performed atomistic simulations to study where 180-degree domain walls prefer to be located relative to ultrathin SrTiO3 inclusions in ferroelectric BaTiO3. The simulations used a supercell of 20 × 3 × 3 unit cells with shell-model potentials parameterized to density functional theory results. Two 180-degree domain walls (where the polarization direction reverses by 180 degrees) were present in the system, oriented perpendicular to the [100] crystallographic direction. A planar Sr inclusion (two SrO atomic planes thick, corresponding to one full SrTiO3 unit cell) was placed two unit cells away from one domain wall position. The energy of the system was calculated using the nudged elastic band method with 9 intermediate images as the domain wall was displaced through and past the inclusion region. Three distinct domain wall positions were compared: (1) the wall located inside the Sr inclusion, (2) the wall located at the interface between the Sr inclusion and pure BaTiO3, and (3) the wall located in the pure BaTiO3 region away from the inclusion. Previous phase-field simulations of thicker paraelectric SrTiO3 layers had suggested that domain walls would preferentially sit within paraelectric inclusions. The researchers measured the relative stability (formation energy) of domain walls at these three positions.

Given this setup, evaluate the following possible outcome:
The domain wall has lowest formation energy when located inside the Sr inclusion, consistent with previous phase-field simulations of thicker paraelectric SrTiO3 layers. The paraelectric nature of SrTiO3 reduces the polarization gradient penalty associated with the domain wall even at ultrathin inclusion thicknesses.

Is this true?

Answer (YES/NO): NO